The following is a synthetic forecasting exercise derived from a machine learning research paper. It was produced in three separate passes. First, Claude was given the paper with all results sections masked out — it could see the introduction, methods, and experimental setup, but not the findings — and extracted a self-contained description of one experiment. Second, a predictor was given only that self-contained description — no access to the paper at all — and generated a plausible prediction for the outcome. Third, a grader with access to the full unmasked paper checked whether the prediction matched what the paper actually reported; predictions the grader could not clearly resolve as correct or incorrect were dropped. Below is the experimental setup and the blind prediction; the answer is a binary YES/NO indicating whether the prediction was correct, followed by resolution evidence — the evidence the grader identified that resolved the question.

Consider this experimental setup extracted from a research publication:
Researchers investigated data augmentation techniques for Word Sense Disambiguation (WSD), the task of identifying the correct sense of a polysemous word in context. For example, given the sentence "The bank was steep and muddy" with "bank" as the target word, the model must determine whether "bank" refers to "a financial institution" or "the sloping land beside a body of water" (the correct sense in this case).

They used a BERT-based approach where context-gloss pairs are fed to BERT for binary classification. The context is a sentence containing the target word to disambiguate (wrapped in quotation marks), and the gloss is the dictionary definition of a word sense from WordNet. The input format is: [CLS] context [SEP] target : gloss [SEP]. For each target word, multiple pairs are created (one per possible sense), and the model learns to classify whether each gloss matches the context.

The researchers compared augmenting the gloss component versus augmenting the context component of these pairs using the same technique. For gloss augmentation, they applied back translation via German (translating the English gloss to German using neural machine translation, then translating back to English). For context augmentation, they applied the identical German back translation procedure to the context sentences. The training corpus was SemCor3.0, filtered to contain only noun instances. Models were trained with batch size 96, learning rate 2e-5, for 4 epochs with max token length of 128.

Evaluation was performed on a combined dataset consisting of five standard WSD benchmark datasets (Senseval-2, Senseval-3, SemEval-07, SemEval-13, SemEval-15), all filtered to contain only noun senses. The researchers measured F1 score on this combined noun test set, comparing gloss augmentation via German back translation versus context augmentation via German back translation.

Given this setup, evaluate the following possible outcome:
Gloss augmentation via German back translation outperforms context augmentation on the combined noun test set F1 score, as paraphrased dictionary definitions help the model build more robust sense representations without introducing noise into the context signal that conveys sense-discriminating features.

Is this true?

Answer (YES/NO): YES